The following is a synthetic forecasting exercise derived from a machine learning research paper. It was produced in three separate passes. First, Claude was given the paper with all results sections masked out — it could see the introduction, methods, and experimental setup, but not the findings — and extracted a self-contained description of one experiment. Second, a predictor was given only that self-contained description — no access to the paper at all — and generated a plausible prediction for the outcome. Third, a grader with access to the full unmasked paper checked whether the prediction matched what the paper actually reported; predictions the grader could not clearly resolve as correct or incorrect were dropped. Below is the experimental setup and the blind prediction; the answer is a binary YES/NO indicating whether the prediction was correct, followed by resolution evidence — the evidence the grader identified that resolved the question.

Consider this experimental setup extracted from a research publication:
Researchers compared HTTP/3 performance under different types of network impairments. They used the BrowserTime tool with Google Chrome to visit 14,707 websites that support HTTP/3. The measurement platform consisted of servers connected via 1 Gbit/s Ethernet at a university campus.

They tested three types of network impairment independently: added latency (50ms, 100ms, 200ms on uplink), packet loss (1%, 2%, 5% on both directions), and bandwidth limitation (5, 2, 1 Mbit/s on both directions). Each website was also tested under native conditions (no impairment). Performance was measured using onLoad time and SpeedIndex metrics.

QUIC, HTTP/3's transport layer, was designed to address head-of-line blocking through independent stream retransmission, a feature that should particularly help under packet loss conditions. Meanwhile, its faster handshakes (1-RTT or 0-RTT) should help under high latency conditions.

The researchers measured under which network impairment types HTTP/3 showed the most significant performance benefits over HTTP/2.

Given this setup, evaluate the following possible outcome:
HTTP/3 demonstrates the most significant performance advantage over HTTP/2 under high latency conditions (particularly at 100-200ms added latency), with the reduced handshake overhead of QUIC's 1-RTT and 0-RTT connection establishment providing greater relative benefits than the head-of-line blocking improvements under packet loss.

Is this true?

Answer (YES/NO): YES